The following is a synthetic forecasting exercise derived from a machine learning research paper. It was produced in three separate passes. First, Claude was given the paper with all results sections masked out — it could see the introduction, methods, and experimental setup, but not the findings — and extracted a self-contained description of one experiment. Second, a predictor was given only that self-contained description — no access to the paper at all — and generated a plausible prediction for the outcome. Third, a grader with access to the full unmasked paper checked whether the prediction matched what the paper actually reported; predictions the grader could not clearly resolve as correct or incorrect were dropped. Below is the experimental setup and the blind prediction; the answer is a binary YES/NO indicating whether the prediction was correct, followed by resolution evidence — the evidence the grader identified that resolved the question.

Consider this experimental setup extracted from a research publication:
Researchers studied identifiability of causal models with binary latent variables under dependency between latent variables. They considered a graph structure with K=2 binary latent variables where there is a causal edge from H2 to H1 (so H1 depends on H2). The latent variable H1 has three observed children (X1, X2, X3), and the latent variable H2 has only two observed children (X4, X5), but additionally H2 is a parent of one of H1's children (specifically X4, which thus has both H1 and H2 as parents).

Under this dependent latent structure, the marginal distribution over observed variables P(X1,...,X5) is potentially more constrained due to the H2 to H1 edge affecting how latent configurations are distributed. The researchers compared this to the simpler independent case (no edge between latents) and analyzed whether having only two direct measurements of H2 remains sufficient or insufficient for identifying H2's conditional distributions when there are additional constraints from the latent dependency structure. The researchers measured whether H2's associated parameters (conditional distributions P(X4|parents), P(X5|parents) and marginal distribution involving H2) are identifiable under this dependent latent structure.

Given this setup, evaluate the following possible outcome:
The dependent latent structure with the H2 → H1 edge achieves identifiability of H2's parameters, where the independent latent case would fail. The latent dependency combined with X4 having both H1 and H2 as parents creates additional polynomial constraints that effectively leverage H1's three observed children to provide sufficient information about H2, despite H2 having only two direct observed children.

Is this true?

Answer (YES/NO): NO